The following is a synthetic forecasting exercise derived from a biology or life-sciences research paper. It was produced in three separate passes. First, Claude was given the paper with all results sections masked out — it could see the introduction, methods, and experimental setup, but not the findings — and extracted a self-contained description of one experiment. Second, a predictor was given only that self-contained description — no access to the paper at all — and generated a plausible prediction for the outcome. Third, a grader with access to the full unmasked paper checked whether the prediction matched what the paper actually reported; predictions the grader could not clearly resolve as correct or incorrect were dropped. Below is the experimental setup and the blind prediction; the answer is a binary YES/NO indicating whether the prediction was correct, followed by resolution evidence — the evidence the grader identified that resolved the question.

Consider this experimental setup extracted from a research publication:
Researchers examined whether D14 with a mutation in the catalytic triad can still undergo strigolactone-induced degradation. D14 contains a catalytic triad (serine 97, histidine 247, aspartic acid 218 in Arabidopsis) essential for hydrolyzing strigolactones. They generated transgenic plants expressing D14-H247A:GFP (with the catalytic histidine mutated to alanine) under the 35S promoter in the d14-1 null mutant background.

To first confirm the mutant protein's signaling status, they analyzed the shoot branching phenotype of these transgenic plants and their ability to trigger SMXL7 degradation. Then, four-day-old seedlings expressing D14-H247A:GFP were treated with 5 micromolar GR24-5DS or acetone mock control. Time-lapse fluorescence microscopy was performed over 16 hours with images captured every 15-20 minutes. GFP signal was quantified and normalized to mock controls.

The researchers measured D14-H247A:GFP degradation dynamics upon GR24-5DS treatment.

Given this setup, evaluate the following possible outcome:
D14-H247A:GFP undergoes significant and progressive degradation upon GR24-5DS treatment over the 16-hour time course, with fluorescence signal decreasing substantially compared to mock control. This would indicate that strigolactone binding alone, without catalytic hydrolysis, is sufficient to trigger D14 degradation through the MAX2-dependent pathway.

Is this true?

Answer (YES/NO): NO